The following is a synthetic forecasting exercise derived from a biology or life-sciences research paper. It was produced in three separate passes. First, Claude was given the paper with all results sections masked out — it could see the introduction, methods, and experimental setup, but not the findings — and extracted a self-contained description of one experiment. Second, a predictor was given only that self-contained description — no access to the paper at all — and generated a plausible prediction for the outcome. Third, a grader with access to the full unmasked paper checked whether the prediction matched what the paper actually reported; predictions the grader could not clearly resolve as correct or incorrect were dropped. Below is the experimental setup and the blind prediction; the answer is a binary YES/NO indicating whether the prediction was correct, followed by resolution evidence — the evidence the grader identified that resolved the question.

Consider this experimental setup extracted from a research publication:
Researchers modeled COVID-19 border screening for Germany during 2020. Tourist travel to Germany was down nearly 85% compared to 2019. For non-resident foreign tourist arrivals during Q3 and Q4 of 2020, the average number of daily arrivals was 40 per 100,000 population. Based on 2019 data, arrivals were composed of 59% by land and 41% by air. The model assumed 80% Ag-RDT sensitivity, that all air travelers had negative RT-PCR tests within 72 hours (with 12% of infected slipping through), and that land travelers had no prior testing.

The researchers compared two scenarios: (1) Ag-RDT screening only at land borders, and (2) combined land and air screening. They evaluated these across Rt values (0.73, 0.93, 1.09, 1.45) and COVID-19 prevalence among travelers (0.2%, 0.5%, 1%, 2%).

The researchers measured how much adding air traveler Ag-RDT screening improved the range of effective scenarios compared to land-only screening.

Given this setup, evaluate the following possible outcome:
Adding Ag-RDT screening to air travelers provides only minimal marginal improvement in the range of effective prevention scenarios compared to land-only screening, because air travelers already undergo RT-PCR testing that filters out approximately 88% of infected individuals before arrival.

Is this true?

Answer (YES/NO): YES